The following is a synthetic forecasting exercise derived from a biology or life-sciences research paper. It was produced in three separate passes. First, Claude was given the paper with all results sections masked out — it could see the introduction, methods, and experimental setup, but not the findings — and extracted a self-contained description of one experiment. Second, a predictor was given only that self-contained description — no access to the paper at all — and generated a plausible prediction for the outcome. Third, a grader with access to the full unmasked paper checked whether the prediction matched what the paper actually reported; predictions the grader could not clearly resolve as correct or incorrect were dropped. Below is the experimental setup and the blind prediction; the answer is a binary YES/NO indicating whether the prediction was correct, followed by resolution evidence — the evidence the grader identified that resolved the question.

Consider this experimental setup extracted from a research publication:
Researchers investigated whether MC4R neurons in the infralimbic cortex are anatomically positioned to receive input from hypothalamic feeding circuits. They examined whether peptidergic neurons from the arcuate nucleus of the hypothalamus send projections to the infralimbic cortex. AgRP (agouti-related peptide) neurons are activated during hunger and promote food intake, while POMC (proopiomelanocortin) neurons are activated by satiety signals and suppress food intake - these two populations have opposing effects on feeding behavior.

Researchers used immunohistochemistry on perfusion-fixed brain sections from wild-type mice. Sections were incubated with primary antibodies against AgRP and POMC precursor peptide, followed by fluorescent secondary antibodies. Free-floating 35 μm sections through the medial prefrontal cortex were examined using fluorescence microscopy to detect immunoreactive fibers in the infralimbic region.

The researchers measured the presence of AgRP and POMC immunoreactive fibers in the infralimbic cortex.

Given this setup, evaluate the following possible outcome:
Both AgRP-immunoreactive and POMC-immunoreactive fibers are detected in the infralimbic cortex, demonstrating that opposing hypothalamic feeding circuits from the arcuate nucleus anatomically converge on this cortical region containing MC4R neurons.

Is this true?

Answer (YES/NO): YES